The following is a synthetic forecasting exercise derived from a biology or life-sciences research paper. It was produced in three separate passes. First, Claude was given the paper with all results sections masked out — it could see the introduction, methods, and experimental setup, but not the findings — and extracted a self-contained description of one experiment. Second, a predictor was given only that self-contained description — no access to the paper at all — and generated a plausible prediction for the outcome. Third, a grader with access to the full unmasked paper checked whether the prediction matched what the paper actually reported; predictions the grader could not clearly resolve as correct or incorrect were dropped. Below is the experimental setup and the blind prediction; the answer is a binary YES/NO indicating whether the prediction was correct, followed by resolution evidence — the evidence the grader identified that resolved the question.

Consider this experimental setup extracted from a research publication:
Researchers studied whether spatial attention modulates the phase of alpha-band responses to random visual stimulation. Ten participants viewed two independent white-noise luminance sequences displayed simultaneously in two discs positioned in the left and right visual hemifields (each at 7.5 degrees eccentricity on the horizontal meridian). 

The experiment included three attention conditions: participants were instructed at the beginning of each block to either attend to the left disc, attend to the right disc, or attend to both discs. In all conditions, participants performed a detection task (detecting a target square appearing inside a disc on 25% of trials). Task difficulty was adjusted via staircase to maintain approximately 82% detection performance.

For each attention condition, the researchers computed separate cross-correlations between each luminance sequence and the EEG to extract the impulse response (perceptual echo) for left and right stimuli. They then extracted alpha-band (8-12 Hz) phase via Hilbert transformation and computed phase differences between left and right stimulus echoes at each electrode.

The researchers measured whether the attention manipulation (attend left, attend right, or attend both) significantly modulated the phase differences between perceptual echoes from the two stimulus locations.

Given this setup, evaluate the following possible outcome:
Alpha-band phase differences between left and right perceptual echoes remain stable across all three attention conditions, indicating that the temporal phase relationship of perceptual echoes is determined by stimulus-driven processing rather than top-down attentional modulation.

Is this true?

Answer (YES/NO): YES